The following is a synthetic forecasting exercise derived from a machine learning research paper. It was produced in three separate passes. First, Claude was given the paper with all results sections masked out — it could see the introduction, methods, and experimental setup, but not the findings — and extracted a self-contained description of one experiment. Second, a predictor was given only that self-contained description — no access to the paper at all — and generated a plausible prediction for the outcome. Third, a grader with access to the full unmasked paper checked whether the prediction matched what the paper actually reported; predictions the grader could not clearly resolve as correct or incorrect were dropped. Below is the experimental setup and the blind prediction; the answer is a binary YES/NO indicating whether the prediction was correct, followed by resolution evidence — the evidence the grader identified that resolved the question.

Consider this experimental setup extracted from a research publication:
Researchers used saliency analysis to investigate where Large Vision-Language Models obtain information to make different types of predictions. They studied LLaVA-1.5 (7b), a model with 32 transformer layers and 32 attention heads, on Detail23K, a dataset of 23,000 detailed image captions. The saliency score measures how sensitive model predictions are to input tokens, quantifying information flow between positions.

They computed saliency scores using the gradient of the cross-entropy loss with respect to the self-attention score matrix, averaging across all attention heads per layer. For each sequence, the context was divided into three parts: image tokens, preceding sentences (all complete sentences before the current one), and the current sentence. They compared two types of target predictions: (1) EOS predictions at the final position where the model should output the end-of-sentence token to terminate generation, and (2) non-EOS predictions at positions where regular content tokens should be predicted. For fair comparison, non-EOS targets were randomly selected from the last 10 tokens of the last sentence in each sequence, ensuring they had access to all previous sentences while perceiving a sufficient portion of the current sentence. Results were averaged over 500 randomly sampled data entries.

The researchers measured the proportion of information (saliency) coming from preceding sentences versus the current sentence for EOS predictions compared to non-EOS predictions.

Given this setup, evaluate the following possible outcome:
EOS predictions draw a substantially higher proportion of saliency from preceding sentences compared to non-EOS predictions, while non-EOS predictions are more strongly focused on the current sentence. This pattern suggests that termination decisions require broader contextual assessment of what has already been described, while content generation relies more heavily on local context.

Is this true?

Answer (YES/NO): YES